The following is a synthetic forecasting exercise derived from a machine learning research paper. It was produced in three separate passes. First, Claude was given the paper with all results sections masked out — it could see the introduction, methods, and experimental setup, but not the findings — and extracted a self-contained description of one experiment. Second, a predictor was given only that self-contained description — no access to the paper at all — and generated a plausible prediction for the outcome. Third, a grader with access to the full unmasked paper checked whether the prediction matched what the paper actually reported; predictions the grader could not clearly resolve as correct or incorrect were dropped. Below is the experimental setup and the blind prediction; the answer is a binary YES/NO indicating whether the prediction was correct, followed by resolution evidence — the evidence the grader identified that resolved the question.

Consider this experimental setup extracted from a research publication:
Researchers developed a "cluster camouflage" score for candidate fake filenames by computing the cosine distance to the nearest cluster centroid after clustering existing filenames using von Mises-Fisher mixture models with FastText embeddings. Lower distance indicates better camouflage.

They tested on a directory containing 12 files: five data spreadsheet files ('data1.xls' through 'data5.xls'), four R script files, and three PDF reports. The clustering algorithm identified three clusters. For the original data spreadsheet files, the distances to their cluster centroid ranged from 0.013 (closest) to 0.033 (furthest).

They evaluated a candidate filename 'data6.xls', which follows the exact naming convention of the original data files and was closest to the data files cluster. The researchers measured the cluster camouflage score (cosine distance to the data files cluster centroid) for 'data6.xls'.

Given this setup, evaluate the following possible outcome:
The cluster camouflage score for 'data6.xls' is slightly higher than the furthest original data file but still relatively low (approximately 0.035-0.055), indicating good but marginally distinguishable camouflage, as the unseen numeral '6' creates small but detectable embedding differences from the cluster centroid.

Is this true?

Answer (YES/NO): NO